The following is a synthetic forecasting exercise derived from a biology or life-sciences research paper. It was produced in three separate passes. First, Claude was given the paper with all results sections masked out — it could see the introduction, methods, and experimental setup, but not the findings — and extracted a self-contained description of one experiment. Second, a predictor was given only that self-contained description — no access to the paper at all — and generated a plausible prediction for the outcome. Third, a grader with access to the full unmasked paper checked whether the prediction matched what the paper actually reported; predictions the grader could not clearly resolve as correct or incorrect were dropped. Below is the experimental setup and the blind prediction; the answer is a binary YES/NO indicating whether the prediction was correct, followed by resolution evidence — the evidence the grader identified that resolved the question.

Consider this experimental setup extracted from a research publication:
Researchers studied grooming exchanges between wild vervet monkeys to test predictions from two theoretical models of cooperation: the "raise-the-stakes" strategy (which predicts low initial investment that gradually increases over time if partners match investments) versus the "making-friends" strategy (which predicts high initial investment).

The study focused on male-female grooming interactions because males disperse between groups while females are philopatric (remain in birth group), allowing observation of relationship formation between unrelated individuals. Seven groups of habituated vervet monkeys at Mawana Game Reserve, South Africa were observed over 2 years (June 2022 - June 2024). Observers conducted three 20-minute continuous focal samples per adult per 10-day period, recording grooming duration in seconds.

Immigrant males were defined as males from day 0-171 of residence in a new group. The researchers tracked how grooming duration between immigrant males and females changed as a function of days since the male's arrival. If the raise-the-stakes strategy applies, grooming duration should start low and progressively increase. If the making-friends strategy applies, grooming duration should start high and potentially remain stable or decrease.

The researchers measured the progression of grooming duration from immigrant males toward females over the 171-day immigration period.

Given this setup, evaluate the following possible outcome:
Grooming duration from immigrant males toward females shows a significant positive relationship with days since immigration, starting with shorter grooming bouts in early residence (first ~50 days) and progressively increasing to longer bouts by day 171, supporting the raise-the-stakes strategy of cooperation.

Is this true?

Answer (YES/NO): NO